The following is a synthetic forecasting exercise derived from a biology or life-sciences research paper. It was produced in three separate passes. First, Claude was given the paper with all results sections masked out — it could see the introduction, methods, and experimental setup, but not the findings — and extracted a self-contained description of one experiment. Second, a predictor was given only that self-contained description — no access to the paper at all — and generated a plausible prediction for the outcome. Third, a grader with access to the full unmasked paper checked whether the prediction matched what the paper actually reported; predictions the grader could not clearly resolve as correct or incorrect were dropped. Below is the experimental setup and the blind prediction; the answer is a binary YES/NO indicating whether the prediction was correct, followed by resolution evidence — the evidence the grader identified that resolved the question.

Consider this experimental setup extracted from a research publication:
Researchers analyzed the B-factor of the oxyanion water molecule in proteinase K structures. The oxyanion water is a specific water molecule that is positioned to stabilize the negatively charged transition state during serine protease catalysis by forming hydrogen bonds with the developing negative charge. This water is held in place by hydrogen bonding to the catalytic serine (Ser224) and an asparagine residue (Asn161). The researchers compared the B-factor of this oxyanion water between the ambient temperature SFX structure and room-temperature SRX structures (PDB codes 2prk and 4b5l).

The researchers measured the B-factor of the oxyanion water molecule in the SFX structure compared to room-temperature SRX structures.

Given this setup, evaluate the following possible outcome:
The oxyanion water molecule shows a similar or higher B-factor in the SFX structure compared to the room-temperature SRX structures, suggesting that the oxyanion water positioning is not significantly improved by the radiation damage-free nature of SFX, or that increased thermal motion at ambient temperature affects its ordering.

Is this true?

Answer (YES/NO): YES